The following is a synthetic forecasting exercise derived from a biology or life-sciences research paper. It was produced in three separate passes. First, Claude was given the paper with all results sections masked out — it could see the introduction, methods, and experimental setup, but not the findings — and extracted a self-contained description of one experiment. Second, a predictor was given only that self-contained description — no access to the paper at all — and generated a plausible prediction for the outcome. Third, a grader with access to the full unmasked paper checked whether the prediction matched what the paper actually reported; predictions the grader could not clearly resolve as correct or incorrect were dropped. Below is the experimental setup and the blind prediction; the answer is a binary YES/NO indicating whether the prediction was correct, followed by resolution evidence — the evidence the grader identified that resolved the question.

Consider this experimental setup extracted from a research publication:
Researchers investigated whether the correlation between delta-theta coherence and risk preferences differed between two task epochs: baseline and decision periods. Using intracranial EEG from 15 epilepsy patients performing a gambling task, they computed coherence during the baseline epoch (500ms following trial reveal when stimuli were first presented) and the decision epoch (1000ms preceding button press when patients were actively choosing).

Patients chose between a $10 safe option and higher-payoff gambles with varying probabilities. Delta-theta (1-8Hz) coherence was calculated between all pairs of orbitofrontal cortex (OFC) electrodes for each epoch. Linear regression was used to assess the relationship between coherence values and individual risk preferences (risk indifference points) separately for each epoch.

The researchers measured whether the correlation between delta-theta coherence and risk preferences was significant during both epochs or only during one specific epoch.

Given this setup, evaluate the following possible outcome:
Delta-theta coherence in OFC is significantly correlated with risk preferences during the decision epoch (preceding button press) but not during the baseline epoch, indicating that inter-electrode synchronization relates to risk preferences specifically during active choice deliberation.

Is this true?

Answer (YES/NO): NO